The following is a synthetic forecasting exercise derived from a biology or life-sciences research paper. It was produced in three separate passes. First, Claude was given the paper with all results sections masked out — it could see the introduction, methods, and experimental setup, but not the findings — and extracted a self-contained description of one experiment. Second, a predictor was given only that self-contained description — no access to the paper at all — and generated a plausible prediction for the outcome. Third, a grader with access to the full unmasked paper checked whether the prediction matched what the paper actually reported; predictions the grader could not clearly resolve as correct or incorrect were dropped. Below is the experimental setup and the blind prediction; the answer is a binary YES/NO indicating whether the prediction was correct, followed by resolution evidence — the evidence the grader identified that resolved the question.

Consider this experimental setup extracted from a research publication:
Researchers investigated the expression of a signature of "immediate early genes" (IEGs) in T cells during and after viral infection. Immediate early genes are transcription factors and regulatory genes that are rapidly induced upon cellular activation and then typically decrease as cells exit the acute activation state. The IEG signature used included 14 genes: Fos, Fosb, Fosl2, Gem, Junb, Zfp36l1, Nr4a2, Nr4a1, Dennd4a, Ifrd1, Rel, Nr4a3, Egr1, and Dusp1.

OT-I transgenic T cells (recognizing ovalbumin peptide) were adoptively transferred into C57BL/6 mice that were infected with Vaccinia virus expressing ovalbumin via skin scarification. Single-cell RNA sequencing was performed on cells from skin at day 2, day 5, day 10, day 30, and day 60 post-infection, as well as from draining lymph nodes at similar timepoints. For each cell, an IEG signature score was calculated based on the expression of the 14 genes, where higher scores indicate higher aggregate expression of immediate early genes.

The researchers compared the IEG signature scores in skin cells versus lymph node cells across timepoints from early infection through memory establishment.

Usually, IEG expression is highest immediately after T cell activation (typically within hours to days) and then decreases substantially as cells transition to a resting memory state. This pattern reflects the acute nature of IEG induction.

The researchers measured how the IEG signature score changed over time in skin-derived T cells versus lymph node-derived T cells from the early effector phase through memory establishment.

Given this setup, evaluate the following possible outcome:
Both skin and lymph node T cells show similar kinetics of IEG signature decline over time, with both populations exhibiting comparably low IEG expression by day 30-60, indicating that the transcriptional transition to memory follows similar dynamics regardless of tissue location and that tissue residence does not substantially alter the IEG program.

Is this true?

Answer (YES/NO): NO